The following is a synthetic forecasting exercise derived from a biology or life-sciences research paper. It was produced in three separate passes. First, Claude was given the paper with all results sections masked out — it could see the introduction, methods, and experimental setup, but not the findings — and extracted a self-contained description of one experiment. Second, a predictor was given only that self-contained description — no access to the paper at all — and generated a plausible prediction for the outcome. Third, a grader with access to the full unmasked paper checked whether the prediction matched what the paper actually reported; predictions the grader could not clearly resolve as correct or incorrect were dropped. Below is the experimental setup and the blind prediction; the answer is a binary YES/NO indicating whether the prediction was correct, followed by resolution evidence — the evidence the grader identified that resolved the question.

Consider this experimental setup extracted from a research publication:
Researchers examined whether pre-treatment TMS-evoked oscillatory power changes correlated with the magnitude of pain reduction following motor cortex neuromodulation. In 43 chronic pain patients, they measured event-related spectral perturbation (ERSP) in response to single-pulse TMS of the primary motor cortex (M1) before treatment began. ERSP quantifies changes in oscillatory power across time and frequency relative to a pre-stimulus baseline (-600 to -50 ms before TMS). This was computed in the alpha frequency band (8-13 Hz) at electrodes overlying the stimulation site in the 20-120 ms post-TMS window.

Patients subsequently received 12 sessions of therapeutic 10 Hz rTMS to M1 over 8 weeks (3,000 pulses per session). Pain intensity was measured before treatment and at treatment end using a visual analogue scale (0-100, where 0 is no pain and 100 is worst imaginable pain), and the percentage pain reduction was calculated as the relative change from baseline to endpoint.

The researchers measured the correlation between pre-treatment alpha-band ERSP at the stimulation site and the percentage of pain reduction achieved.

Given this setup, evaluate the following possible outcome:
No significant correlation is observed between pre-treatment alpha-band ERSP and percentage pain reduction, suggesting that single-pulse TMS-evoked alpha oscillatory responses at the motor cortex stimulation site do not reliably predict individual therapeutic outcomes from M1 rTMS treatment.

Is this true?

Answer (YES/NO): NO